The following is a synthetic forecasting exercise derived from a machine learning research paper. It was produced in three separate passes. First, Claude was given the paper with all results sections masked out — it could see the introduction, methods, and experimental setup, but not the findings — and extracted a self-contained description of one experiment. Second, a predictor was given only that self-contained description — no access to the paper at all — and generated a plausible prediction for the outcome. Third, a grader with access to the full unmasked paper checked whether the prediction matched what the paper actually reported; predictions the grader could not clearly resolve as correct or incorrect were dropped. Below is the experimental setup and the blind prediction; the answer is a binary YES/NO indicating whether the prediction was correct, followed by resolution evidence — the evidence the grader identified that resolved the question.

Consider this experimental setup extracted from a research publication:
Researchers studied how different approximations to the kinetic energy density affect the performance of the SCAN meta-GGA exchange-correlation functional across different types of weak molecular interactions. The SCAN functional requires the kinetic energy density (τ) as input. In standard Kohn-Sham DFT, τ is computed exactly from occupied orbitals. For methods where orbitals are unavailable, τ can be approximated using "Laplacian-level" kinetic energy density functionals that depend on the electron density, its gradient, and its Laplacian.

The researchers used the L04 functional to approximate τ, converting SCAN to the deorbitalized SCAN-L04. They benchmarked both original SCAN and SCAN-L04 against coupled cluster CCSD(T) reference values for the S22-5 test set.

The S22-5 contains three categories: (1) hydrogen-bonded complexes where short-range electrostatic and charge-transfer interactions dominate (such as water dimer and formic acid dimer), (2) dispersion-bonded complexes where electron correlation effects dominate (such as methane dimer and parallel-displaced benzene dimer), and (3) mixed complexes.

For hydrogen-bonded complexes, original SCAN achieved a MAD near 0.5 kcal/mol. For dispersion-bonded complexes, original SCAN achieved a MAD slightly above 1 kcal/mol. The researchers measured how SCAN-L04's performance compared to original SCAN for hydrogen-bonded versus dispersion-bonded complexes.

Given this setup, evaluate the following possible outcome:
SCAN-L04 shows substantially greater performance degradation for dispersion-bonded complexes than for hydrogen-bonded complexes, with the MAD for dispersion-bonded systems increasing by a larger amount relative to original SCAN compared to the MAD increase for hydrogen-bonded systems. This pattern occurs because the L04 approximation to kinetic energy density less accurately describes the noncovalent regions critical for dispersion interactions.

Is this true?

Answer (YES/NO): NO